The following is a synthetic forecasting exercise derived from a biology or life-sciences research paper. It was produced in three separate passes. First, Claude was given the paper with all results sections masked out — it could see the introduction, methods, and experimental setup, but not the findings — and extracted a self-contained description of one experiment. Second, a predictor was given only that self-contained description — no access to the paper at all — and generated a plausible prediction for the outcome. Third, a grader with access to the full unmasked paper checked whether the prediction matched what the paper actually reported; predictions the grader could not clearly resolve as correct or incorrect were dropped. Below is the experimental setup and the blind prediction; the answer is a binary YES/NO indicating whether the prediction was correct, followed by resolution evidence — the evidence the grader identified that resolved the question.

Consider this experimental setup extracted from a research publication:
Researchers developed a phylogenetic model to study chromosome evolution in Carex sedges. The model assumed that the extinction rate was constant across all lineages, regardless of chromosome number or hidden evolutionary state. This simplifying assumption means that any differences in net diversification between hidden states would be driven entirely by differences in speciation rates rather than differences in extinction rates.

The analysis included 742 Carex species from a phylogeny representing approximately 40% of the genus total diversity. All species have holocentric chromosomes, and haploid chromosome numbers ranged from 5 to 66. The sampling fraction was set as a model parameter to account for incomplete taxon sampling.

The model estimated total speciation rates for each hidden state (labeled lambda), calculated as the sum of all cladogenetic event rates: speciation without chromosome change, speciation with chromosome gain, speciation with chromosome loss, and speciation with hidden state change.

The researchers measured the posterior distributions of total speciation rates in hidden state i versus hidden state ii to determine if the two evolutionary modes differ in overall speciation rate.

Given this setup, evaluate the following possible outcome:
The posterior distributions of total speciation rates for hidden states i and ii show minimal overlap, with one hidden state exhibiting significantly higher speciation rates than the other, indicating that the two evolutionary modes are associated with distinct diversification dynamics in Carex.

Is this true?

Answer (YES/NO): NO